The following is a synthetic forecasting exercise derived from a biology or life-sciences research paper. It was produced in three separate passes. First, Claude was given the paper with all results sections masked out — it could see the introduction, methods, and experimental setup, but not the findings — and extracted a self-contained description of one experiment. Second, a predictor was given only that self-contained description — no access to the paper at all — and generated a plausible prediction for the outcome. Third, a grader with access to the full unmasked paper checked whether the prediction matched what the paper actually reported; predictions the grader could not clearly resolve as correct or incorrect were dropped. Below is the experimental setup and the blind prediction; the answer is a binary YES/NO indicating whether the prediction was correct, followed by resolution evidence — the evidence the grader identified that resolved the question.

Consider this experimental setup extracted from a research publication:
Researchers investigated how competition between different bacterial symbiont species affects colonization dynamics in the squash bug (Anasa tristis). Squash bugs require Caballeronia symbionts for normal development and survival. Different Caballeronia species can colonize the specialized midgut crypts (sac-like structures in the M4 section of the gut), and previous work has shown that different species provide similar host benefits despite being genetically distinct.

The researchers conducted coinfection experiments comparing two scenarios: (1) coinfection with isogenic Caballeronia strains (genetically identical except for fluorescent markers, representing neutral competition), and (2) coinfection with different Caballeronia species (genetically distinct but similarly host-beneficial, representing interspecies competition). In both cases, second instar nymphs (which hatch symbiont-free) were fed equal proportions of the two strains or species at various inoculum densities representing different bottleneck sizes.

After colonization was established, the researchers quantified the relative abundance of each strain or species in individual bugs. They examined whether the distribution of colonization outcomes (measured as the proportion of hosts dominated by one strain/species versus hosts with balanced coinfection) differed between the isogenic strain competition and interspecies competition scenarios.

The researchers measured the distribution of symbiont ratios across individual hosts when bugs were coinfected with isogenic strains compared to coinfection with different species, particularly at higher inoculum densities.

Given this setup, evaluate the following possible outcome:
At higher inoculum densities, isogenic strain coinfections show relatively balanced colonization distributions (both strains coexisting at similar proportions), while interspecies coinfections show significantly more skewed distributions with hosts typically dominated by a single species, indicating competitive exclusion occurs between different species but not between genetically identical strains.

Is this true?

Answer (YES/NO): YES